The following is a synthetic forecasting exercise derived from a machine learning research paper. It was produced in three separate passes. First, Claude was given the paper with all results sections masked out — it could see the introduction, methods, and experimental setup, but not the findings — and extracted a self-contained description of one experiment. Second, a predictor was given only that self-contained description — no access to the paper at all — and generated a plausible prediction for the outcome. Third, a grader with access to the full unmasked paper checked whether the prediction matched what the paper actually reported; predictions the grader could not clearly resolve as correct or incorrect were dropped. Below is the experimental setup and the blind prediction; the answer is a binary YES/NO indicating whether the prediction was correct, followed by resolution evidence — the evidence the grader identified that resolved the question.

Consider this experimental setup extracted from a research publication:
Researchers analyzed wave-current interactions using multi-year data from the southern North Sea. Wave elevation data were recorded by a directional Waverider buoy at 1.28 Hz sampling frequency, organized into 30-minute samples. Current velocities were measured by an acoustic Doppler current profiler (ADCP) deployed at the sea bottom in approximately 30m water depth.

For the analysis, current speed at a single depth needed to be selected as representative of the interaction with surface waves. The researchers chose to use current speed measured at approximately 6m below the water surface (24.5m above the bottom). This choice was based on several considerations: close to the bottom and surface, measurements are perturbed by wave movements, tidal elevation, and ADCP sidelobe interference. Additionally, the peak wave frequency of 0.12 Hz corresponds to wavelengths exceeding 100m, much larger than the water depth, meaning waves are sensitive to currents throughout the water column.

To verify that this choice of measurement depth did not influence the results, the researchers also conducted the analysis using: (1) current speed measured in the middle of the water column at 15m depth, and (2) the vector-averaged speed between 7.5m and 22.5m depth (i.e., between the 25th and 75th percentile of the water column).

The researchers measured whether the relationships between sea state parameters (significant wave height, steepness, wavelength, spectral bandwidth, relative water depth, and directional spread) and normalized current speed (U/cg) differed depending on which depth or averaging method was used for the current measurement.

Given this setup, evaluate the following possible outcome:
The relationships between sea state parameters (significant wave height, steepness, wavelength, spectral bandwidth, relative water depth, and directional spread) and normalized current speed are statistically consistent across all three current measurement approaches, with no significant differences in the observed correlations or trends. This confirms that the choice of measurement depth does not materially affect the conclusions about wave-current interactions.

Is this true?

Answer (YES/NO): YES